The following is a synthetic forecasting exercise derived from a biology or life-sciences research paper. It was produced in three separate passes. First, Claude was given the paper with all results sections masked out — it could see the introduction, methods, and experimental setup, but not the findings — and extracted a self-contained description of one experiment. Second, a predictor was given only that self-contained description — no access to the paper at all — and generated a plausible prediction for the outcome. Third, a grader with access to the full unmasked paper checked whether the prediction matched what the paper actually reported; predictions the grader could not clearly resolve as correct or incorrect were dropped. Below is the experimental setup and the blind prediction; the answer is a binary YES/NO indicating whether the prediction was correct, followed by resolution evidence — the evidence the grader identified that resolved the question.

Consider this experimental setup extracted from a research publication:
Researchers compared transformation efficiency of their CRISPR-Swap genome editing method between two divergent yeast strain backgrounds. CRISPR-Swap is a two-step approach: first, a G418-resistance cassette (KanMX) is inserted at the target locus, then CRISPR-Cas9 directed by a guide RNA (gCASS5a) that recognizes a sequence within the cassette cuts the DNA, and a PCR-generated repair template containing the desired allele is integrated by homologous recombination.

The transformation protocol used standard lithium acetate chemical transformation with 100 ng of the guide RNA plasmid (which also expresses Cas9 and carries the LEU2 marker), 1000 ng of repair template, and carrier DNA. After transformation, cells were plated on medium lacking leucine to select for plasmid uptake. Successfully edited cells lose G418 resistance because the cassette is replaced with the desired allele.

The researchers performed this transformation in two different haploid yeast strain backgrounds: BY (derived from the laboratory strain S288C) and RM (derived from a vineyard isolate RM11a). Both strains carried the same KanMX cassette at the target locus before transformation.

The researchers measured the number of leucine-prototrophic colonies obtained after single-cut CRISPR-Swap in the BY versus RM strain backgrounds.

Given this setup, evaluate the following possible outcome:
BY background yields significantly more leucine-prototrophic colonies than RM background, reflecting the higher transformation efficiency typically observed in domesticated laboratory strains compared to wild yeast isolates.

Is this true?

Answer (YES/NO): YES